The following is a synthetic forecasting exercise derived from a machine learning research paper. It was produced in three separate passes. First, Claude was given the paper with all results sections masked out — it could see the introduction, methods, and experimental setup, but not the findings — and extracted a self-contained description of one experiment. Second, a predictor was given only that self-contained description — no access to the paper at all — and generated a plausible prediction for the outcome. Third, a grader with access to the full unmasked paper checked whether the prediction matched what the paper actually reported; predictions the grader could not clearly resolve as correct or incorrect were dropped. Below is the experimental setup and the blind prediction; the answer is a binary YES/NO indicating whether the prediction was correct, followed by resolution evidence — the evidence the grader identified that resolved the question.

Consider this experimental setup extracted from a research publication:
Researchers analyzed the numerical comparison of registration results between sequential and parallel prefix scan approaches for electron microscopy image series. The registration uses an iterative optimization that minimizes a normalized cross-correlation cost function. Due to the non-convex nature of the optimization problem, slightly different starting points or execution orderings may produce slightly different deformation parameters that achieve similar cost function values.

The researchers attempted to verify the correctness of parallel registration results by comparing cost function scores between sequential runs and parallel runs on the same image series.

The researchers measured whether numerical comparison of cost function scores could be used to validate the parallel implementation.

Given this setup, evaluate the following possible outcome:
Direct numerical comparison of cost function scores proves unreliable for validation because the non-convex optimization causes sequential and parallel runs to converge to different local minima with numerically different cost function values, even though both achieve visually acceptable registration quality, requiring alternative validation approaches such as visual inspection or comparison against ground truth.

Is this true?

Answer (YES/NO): NO